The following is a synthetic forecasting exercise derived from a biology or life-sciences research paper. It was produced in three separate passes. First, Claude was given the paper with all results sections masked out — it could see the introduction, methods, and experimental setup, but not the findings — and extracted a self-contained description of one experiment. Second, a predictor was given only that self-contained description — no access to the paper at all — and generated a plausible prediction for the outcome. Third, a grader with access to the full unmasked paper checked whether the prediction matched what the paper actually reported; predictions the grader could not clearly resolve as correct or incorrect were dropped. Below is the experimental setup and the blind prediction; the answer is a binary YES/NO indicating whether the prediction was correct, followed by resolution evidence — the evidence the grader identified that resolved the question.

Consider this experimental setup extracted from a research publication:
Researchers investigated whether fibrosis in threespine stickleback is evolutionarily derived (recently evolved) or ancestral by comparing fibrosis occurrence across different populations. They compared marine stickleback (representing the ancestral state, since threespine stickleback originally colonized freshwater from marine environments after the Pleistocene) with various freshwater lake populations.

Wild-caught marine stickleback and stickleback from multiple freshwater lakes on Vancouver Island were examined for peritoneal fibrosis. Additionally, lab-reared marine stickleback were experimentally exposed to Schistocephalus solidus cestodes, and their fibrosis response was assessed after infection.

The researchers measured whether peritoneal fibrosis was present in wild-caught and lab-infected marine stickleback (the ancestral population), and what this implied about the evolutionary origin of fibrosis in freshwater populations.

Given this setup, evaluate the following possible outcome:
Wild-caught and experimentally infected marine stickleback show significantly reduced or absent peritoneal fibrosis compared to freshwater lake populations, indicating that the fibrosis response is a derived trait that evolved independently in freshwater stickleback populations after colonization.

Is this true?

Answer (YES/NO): YES